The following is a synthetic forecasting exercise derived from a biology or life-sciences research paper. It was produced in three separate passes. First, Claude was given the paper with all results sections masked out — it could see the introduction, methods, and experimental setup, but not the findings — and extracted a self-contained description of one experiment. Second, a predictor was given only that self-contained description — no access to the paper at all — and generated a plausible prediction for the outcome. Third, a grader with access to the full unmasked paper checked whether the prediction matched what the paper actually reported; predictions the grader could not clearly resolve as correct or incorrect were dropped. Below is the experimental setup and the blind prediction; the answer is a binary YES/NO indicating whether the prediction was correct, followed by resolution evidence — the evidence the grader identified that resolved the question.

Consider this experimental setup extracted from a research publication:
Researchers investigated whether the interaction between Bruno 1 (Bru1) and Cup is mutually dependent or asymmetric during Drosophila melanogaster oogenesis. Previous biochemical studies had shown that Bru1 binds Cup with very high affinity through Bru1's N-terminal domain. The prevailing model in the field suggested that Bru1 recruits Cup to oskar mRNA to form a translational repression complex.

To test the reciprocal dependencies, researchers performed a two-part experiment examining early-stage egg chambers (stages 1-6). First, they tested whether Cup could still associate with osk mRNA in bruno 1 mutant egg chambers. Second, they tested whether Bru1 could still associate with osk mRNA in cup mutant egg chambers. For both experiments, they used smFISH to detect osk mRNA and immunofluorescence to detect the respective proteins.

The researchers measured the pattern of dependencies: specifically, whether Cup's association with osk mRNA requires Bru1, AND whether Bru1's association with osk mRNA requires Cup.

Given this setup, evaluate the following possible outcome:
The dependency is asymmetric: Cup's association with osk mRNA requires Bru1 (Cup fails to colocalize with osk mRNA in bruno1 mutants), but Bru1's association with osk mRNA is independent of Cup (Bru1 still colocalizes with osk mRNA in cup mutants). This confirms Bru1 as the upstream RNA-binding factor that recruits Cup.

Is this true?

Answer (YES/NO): NO